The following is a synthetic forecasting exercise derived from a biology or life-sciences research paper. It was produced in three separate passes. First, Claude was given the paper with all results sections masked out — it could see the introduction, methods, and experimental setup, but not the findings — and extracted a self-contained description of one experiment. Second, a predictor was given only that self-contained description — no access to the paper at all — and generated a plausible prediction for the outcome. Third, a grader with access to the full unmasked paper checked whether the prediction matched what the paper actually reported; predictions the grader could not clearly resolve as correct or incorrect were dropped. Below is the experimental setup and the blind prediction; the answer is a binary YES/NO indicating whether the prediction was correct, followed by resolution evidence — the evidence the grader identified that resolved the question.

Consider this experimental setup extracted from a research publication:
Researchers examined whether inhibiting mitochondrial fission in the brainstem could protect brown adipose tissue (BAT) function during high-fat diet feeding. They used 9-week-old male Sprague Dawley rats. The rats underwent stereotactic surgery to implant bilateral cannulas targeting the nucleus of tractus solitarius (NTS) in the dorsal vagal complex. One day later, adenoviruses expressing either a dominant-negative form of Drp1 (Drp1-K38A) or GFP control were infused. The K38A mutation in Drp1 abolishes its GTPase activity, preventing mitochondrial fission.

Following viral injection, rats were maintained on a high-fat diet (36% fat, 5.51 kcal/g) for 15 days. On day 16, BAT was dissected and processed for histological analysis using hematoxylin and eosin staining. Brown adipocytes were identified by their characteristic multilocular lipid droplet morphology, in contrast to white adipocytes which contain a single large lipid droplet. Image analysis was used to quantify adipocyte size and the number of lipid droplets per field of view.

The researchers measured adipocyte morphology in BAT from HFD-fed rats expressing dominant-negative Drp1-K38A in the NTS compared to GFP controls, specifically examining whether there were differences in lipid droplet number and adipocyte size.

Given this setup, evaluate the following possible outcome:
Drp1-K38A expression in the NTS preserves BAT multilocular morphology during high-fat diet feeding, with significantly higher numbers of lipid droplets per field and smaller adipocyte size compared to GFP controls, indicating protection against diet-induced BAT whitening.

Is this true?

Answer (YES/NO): YES